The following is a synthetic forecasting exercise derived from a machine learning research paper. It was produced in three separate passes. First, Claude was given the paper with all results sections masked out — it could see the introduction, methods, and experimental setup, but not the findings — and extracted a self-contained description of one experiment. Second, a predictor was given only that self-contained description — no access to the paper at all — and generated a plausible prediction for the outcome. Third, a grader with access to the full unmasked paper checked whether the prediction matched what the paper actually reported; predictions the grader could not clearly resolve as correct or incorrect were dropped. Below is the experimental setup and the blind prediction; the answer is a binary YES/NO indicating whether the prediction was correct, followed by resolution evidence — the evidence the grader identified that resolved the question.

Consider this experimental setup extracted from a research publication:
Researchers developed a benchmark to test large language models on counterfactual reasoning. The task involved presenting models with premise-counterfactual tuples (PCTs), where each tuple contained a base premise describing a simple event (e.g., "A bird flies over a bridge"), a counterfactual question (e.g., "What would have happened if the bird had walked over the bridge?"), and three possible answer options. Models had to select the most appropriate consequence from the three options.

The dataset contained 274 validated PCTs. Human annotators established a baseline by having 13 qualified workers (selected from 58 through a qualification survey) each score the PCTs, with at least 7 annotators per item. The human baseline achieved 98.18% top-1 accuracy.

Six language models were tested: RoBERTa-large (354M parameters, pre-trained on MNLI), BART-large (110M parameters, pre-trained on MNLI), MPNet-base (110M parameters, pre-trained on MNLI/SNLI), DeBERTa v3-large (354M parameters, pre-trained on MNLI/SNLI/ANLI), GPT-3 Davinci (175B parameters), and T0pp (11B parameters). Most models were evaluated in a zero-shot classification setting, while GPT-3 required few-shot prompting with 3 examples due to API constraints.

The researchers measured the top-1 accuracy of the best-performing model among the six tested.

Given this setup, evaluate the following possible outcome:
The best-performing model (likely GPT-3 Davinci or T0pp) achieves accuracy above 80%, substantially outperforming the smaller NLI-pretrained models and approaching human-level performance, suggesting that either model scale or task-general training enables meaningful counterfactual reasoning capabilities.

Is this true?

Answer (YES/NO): NO